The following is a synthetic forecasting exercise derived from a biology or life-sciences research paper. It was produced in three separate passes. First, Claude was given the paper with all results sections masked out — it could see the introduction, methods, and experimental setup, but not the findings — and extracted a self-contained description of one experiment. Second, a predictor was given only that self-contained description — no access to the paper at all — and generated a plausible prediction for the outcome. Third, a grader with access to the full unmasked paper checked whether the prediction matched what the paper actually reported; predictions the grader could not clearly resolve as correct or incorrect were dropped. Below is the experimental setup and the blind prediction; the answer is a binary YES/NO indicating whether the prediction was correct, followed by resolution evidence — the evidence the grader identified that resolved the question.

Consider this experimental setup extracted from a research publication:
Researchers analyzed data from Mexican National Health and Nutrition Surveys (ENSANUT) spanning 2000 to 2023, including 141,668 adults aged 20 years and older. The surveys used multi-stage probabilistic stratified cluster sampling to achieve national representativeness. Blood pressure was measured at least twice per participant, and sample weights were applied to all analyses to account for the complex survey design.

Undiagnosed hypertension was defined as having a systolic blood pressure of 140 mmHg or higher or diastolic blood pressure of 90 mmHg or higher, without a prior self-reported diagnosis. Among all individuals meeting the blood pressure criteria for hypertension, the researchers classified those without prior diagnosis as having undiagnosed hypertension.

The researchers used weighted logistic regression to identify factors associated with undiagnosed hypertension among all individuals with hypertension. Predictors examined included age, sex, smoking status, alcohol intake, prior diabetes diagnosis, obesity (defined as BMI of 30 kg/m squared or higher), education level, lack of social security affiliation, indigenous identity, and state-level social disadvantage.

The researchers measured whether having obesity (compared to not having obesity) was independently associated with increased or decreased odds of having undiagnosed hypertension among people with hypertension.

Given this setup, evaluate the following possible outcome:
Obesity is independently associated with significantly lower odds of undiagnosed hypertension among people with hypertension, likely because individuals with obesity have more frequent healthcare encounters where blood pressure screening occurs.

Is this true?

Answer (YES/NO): YES